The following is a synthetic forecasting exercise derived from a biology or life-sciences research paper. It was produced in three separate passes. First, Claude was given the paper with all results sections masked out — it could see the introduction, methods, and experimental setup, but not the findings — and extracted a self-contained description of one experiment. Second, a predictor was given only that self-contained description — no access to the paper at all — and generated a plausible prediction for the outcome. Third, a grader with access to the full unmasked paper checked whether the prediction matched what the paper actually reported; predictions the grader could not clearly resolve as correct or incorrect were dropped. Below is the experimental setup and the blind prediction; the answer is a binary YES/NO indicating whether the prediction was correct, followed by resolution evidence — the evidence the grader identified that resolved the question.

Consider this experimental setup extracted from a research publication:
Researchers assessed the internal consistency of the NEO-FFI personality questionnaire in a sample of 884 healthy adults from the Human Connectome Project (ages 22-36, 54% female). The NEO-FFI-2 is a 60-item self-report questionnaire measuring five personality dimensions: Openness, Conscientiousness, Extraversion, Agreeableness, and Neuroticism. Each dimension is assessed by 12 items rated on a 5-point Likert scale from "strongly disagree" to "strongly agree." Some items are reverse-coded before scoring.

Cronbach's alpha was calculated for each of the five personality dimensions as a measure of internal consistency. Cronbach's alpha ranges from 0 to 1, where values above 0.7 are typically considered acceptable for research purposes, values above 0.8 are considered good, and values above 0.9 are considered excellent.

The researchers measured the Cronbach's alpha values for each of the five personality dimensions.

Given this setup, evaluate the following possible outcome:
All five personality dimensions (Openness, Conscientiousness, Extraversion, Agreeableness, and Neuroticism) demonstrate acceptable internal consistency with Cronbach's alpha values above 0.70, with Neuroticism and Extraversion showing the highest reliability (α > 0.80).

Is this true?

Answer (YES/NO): NO